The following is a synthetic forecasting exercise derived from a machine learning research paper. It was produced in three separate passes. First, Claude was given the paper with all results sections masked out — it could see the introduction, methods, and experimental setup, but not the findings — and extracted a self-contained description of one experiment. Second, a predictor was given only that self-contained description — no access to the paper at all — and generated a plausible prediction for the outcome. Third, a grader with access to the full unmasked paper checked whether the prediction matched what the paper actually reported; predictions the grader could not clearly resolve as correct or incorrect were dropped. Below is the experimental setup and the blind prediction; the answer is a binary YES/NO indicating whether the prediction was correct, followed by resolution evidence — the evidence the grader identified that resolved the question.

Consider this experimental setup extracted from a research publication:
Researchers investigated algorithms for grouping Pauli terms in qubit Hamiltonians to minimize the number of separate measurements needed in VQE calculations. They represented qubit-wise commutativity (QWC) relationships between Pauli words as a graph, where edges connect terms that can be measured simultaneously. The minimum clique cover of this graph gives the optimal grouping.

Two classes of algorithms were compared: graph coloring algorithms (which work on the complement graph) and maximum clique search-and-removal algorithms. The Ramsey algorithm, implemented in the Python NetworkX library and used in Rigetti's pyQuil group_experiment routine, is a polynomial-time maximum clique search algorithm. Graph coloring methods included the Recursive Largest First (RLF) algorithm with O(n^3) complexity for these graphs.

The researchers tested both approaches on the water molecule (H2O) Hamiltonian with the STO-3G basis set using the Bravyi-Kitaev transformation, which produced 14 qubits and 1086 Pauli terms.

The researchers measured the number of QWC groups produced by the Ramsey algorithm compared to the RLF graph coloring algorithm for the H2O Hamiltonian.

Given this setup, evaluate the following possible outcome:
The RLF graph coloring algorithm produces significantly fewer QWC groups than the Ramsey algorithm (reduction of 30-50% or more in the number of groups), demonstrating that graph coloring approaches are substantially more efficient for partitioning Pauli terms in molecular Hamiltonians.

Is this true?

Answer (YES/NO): NO